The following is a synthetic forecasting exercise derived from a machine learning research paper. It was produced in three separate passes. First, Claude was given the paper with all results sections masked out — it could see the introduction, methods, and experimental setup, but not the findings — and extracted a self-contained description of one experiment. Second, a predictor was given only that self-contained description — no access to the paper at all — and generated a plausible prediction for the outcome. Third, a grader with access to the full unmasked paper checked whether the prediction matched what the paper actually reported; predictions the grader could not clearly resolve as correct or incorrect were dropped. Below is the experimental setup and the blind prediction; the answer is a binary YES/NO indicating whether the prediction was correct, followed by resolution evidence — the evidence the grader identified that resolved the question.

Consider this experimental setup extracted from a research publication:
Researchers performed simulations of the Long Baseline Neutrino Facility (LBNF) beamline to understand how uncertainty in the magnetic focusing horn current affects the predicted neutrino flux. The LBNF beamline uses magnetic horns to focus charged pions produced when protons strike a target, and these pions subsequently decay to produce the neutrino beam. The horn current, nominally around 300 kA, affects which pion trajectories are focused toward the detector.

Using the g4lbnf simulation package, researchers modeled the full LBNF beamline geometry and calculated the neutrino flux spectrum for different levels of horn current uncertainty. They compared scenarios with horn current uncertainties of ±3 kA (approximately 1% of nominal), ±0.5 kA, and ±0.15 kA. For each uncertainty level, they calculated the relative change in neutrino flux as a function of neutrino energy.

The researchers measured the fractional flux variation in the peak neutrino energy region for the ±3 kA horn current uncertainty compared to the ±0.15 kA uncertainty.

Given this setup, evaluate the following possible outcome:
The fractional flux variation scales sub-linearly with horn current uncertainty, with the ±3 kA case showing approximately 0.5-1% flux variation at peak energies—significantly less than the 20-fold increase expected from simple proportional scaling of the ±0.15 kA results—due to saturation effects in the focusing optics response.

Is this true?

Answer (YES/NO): NO